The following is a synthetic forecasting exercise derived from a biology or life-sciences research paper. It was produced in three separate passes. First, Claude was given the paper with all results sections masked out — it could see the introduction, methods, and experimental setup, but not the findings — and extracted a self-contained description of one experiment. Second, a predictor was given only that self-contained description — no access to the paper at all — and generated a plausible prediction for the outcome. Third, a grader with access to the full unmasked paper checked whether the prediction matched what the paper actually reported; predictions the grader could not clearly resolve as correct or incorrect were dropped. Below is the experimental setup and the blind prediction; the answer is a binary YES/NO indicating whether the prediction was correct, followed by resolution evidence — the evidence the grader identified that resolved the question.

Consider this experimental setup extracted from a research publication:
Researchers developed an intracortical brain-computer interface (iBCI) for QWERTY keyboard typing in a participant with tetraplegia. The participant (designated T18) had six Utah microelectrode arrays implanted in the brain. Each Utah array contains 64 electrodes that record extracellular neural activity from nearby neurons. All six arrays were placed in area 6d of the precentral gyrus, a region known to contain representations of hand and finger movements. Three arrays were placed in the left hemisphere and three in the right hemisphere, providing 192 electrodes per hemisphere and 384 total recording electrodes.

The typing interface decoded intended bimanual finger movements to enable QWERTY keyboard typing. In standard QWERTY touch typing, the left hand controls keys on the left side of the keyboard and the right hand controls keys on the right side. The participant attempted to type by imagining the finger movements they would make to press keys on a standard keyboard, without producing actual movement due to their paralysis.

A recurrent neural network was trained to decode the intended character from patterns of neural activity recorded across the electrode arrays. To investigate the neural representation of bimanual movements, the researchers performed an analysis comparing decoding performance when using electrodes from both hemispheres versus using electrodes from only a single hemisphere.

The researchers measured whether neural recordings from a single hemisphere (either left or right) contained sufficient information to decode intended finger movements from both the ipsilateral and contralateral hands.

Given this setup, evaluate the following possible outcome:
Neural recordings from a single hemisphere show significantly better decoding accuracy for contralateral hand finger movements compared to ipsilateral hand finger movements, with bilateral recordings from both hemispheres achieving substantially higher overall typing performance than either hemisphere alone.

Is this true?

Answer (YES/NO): YES